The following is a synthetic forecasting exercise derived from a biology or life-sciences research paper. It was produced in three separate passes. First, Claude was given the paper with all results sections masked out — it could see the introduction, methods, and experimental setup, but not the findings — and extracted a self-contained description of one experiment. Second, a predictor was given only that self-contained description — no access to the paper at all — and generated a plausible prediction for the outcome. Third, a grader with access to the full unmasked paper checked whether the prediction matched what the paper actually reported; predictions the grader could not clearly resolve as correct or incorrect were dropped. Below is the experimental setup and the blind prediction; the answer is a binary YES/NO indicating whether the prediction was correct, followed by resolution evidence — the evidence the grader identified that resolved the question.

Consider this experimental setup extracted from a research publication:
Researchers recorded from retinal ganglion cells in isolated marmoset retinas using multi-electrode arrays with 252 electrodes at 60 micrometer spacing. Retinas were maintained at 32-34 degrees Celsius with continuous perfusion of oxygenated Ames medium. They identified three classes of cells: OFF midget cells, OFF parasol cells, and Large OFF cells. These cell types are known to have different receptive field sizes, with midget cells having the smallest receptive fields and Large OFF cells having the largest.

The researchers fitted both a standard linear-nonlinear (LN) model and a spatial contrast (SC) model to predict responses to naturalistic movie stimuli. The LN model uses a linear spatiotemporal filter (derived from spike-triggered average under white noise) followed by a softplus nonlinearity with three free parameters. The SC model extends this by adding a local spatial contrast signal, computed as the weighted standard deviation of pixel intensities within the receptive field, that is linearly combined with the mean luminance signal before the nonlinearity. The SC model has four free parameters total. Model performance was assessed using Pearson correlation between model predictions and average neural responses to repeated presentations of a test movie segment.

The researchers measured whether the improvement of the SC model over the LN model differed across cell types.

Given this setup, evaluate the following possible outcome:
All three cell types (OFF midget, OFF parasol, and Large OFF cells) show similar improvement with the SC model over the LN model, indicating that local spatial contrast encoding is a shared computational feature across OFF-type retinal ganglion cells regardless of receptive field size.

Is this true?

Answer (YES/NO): NO